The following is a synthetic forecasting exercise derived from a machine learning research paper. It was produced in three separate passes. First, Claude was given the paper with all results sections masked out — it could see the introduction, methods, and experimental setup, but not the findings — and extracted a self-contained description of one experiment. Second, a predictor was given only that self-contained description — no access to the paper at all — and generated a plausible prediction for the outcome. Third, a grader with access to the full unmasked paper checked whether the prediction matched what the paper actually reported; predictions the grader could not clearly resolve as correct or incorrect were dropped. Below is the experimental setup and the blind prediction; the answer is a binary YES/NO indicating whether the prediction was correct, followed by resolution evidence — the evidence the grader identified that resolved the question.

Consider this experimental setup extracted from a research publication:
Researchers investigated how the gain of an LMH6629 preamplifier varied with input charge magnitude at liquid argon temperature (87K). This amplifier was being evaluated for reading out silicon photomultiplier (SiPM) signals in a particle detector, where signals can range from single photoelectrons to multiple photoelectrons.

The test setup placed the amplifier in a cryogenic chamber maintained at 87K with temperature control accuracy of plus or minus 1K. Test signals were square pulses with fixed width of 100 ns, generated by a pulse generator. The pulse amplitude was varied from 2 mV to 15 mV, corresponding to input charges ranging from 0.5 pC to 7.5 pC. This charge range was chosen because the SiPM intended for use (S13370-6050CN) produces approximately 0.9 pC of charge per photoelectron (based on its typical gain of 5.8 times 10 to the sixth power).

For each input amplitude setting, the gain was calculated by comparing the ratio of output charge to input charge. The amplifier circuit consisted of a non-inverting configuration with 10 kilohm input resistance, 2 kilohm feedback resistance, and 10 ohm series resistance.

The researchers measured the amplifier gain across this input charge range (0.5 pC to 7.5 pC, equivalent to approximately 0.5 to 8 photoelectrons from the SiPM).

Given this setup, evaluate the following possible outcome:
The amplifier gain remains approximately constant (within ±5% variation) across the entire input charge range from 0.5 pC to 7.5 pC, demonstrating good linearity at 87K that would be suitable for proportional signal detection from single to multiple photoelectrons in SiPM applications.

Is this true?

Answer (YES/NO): YES